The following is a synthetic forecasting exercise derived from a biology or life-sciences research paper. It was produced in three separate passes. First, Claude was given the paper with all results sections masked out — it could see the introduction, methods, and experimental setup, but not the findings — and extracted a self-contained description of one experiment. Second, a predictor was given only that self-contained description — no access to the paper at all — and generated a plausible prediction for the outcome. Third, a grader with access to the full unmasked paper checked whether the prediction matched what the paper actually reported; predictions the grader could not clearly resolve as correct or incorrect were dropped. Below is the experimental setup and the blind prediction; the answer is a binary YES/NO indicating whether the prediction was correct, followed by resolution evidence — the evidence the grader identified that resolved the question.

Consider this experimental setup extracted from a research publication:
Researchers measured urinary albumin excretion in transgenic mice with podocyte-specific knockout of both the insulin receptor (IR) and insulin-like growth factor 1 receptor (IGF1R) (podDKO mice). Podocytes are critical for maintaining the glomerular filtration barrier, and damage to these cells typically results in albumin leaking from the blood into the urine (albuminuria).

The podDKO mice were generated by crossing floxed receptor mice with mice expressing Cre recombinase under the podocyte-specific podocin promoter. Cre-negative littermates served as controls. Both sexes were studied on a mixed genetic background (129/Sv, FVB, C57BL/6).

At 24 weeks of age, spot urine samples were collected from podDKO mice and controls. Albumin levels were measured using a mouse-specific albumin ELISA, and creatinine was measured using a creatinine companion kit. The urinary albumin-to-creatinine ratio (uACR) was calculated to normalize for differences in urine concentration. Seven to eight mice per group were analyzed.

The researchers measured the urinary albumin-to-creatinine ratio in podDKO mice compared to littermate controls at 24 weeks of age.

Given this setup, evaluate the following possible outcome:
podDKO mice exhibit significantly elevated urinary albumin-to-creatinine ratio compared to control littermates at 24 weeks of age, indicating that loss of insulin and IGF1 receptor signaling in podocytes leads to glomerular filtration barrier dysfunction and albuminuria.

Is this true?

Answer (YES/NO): YES